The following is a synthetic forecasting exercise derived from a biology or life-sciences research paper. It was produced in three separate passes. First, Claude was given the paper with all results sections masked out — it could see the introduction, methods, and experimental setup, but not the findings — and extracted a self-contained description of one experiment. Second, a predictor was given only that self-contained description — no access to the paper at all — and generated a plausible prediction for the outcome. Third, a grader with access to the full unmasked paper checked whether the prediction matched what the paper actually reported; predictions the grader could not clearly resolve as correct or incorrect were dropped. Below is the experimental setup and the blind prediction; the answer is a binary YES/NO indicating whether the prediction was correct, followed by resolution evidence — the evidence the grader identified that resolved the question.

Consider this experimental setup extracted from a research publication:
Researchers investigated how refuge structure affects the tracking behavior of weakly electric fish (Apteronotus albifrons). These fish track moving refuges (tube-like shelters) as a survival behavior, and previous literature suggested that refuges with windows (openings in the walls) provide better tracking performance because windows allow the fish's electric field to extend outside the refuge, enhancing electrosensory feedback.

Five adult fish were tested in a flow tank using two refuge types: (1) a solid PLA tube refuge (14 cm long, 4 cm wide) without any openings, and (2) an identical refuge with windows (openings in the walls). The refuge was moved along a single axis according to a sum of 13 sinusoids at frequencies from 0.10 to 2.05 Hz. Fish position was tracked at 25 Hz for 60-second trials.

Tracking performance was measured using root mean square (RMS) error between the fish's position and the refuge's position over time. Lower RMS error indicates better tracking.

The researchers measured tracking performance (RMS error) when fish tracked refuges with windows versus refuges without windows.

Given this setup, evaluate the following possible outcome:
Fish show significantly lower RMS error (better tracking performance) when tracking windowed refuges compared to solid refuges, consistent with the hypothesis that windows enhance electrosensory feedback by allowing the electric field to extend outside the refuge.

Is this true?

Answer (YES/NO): NO